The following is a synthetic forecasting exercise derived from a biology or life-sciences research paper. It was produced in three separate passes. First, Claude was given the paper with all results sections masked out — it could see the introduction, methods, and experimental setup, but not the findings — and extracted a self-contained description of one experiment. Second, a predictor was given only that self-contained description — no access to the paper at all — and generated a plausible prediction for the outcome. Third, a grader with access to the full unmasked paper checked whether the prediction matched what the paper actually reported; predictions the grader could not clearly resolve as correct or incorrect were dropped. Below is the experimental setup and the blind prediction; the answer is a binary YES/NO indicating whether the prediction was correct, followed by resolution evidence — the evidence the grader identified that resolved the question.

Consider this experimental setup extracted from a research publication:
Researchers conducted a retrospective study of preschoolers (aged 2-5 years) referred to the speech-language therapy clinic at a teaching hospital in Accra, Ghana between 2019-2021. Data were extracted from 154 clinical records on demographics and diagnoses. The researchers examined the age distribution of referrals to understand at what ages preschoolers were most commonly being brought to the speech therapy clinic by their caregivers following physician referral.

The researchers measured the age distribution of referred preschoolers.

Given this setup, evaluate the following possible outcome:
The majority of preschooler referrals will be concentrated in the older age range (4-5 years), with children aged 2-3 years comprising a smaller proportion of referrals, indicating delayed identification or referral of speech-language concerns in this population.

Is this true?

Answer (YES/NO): NO